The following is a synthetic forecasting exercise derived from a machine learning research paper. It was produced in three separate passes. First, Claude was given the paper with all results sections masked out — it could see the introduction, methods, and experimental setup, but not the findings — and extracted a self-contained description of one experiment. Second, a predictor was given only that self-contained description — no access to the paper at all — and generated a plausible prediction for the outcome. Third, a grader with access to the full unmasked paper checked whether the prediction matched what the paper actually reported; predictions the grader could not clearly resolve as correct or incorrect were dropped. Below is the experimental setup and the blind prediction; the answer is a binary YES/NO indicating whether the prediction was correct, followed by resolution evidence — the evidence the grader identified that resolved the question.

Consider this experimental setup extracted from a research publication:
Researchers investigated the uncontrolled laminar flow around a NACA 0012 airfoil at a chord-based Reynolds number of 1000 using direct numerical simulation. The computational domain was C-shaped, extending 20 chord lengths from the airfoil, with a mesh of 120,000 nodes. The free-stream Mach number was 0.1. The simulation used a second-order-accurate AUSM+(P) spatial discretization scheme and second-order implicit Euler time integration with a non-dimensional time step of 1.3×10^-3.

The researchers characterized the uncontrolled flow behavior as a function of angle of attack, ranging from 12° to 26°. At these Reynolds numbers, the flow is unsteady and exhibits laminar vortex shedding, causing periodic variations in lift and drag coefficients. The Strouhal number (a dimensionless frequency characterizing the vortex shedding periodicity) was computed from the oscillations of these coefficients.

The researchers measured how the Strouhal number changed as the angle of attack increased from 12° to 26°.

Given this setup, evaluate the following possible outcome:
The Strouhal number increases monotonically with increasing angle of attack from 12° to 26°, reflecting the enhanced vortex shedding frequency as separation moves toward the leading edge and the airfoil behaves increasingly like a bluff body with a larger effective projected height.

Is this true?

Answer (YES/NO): NO